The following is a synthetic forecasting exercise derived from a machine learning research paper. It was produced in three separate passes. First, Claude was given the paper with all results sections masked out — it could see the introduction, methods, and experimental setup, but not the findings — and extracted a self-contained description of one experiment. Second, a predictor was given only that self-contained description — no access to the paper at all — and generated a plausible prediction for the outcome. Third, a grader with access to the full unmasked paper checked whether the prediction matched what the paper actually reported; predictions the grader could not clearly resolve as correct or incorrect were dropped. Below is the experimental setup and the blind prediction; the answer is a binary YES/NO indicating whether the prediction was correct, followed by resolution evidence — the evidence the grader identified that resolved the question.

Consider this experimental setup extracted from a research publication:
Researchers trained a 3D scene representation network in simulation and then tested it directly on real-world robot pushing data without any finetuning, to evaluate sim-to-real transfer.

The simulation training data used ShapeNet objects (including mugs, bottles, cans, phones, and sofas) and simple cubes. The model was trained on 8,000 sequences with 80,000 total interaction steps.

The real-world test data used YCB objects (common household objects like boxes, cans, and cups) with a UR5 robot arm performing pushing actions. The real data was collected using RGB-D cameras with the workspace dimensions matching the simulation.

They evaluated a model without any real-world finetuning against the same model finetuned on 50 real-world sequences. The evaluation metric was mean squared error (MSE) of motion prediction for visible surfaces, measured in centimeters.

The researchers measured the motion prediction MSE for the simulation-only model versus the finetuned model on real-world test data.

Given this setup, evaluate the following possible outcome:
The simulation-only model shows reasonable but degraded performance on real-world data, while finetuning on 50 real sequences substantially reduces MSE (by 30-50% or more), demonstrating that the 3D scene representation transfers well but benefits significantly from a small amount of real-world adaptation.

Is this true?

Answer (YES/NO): YES